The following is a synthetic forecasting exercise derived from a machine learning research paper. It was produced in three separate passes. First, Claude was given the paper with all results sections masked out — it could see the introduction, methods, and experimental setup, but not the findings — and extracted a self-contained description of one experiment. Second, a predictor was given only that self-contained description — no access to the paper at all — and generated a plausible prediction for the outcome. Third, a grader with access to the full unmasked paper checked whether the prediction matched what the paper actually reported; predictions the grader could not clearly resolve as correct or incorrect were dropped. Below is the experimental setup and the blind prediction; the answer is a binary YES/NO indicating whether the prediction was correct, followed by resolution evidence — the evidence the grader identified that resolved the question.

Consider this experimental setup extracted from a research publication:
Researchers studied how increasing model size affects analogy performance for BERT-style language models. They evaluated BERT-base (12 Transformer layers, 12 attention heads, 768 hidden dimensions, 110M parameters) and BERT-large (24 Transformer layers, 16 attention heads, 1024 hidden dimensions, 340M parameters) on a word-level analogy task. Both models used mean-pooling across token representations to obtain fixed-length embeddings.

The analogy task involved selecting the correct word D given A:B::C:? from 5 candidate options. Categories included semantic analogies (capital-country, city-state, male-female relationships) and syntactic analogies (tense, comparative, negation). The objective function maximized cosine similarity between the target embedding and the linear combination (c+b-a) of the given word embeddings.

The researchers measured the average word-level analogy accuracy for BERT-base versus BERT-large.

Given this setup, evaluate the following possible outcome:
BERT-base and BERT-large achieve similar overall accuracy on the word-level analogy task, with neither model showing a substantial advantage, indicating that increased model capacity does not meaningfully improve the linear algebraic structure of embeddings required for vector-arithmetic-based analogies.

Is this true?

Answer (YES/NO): NO